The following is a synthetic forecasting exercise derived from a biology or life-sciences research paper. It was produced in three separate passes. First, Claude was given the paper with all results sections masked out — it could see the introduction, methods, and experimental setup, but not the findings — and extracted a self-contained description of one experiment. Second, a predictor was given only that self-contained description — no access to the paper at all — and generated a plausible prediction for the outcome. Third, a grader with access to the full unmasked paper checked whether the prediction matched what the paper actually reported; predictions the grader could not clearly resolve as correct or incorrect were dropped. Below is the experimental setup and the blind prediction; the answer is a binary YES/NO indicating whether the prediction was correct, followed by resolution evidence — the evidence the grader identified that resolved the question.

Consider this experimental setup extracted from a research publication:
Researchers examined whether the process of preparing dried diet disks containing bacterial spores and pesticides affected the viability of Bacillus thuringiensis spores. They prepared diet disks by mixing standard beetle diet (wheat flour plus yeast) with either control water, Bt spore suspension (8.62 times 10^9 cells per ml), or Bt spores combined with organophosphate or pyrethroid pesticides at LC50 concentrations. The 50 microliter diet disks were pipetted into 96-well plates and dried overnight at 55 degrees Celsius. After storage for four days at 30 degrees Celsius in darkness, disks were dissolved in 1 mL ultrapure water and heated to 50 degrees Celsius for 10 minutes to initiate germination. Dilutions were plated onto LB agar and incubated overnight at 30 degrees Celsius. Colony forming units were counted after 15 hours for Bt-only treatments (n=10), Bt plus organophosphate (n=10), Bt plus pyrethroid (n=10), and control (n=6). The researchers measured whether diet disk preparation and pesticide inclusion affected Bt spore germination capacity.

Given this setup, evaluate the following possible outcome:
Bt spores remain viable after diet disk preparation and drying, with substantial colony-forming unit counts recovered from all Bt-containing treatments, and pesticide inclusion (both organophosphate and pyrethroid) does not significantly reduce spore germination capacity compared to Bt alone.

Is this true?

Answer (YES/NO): YES